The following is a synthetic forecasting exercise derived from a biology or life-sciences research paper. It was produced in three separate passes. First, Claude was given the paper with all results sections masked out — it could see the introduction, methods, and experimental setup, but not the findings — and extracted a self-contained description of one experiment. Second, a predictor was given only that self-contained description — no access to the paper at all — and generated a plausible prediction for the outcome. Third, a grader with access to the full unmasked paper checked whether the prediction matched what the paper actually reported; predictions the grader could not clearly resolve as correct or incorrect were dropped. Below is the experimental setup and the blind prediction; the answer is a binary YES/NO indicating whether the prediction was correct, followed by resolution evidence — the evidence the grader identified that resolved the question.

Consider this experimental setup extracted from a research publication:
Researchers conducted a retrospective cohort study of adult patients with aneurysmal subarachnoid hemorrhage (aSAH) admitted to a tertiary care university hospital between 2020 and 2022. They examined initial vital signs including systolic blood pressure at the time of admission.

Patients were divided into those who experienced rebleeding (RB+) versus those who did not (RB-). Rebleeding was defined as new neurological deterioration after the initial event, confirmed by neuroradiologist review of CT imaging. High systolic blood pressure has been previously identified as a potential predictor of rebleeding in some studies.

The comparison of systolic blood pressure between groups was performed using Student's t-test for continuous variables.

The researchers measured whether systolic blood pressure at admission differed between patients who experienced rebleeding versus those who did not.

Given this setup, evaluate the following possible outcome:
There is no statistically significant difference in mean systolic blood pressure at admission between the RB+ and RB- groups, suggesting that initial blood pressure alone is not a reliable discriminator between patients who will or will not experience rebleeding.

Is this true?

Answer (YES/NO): YES